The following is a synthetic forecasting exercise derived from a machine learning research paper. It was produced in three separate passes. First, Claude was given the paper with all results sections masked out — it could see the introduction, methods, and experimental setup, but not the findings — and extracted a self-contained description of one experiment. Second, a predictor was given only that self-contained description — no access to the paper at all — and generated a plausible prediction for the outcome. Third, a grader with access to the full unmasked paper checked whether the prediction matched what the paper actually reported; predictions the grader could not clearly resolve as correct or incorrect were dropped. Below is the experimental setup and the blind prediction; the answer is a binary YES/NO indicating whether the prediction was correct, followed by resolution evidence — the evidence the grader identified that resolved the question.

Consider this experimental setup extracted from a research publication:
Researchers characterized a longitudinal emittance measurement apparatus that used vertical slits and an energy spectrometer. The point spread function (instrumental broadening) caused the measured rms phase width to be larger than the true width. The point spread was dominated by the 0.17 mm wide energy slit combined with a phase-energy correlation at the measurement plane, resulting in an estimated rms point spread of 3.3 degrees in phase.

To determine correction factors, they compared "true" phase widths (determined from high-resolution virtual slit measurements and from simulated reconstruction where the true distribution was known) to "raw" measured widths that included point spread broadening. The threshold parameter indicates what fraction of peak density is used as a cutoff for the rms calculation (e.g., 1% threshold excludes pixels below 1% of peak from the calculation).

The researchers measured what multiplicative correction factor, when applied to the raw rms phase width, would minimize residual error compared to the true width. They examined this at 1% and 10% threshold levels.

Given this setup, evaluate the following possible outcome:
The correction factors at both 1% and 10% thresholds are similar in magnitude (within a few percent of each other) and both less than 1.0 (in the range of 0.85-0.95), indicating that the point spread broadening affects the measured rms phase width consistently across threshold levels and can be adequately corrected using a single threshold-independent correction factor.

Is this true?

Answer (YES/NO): NO